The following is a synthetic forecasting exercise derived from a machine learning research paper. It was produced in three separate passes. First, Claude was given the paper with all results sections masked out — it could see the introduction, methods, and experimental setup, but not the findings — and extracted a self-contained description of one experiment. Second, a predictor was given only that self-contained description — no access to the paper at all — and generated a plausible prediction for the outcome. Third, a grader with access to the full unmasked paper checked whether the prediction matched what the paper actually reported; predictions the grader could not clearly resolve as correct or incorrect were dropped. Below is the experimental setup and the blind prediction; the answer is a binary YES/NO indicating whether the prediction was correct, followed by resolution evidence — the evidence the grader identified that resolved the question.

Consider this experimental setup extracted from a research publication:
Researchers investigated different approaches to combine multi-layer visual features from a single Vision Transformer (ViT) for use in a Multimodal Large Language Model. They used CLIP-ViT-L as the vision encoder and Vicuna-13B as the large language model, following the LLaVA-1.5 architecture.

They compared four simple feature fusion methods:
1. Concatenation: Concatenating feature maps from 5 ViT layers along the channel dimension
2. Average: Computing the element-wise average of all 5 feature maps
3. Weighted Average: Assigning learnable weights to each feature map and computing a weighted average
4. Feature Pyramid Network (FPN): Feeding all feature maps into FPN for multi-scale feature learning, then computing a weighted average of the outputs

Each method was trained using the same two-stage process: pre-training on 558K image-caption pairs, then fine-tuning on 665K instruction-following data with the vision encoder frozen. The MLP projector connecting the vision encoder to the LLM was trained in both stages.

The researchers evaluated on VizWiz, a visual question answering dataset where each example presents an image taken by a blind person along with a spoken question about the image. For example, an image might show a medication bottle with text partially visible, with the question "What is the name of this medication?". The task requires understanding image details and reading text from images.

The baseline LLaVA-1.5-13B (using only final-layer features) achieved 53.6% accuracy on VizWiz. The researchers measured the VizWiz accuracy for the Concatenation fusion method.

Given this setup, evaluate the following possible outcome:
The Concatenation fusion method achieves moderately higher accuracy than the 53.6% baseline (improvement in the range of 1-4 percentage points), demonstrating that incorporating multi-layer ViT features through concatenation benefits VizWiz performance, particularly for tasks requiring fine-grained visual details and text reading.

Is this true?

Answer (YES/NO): NO